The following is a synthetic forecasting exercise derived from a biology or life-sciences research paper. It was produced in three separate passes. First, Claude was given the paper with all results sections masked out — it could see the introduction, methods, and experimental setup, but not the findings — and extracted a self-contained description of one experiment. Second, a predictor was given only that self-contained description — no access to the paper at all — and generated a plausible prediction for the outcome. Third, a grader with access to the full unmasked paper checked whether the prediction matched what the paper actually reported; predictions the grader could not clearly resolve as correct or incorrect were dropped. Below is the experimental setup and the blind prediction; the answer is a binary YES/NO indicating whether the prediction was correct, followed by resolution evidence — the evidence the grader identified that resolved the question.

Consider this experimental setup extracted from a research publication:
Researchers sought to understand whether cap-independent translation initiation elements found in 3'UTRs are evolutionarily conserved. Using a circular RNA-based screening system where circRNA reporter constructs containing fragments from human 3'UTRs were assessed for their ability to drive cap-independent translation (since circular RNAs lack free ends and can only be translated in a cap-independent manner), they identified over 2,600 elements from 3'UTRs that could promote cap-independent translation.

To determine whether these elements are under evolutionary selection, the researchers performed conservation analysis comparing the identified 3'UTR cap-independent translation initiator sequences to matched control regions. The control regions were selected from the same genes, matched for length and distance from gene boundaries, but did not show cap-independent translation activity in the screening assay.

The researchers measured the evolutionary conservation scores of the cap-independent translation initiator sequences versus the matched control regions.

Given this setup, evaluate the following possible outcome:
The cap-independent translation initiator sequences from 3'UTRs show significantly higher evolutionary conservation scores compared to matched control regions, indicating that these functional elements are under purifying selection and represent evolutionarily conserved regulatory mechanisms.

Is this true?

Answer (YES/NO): YES